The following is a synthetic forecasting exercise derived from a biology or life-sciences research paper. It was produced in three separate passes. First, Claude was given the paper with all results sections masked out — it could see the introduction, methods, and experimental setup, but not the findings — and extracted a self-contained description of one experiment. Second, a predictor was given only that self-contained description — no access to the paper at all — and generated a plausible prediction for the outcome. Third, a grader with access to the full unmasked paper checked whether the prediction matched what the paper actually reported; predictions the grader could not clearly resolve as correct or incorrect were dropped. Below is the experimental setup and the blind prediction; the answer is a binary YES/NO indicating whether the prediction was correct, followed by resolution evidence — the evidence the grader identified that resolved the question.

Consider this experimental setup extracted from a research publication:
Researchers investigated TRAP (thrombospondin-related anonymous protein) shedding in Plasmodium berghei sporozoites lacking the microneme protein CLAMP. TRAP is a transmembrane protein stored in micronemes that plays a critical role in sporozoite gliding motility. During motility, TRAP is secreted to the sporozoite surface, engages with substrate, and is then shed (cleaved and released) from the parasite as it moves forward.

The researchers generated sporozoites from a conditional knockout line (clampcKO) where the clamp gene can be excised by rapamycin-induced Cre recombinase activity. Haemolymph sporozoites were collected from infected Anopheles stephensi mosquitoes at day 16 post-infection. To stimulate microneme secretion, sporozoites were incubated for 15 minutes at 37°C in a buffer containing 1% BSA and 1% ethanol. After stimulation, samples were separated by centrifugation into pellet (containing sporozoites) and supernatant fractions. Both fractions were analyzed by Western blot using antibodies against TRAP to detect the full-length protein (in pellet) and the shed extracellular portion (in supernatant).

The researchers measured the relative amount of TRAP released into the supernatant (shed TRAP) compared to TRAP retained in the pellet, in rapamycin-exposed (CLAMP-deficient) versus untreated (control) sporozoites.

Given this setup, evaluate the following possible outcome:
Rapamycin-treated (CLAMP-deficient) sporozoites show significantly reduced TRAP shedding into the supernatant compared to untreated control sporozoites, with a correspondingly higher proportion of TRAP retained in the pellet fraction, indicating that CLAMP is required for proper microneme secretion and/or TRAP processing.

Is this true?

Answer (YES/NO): YES